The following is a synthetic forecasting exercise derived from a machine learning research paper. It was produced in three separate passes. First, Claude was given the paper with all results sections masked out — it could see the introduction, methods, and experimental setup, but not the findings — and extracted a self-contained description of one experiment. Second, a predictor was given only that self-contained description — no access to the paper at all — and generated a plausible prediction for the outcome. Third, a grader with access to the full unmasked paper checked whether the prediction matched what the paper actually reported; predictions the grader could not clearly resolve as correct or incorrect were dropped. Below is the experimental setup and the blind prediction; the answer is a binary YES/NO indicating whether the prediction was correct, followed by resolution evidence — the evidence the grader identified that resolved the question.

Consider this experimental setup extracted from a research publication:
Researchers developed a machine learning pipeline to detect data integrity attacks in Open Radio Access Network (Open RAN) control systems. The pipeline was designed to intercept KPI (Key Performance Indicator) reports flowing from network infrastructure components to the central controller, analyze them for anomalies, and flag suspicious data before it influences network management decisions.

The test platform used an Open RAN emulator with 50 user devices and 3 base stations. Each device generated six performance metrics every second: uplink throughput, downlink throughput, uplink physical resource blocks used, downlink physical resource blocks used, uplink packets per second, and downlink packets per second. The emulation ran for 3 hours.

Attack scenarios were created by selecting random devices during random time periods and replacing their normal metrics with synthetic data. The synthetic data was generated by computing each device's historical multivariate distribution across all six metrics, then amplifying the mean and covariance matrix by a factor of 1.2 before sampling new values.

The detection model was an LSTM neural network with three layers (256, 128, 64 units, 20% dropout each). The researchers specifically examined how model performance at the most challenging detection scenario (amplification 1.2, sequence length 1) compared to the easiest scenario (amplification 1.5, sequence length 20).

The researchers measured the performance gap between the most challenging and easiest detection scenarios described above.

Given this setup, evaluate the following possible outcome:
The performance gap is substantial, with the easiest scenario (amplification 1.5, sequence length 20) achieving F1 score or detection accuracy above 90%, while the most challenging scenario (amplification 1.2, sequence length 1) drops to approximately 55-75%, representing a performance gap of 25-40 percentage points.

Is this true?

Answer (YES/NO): YES